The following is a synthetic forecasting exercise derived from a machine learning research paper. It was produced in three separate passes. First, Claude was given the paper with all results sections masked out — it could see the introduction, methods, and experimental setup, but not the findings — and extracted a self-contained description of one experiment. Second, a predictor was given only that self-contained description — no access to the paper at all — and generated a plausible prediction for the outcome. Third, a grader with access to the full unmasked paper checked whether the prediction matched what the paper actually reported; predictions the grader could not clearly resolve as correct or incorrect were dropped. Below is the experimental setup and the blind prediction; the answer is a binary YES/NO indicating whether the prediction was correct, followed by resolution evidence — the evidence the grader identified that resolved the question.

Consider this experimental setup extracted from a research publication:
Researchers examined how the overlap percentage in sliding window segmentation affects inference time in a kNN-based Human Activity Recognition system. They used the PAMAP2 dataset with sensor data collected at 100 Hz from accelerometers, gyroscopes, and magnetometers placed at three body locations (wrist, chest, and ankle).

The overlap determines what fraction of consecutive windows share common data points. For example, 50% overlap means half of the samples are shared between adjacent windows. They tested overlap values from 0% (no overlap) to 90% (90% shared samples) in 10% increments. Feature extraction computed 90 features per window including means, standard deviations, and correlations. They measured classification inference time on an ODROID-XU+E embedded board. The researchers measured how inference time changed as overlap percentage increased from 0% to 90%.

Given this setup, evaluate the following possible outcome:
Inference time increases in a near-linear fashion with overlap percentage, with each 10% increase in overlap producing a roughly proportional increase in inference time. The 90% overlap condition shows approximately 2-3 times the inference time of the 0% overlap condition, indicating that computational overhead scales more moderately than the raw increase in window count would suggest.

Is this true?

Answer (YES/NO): NO